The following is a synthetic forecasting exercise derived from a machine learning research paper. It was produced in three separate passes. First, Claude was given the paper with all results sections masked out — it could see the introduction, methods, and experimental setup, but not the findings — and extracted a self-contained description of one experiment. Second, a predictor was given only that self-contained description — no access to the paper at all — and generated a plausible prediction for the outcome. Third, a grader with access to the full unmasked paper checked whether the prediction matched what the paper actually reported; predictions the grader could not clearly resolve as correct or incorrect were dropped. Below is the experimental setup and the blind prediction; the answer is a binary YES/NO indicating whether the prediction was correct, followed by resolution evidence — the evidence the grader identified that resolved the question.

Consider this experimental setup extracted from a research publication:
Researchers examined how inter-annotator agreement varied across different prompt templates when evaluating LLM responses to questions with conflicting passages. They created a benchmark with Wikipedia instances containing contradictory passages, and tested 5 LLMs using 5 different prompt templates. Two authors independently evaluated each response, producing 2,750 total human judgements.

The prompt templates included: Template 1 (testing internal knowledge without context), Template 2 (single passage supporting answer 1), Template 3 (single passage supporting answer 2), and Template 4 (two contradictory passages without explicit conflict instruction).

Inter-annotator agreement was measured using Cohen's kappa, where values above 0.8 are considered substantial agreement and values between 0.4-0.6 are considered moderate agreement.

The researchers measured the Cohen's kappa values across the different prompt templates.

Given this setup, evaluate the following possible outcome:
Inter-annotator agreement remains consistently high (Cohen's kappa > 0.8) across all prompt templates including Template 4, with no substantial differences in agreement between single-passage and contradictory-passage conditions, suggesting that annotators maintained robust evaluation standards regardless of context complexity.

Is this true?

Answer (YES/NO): NO